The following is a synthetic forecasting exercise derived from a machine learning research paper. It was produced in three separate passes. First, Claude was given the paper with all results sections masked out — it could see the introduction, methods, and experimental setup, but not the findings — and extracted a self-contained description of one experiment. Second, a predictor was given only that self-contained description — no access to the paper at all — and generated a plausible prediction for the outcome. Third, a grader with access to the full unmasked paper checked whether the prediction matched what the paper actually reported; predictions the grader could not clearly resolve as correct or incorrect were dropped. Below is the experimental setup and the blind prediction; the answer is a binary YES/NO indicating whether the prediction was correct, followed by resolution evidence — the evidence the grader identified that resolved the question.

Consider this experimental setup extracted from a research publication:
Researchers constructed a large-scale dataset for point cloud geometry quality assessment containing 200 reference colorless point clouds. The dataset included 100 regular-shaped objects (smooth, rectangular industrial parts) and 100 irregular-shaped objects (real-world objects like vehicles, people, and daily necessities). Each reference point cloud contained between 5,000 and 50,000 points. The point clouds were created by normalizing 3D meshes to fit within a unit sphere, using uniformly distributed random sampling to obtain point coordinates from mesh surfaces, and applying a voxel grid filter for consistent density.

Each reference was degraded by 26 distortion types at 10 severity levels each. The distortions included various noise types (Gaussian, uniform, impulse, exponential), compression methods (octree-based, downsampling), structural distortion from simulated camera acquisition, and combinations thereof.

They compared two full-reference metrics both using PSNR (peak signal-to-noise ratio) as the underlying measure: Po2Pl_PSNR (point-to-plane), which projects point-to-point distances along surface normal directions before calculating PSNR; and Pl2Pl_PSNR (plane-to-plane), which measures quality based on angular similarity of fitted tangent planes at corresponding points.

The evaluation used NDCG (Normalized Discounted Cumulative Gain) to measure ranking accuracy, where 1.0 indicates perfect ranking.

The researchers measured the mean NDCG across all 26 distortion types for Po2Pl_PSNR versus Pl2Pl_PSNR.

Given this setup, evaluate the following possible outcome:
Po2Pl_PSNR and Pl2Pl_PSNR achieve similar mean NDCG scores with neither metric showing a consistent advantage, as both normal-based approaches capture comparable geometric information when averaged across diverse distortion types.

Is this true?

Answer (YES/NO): NO